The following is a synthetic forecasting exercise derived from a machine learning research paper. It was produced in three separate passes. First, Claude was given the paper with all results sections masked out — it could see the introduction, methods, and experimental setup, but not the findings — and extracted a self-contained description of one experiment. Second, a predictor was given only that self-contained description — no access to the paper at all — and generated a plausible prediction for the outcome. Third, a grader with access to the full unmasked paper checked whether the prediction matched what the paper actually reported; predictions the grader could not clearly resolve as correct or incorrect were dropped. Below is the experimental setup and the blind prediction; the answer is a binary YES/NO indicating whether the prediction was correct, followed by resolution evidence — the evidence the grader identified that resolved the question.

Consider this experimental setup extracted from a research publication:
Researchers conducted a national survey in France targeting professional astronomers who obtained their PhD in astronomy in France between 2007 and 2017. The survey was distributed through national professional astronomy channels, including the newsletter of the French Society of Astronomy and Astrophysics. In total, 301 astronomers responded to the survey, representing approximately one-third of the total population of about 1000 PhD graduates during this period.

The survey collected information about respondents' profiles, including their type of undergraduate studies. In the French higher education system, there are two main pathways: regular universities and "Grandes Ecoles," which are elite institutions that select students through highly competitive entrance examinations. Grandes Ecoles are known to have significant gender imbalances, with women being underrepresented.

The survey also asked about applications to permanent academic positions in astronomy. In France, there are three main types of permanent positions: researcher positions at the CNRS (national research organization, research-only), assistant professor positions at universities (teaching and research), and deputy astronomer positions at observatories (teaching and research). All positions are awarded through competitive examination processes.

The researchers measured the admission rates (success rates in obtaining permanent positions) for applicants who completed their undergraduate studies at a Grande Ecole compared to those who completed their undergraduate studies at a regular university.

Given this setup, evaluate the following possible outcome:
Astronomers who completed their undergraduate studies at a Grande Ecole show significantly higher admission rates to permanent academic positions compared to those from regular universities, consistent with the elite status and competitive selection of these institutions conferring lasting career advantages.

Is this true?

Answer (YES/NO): YES